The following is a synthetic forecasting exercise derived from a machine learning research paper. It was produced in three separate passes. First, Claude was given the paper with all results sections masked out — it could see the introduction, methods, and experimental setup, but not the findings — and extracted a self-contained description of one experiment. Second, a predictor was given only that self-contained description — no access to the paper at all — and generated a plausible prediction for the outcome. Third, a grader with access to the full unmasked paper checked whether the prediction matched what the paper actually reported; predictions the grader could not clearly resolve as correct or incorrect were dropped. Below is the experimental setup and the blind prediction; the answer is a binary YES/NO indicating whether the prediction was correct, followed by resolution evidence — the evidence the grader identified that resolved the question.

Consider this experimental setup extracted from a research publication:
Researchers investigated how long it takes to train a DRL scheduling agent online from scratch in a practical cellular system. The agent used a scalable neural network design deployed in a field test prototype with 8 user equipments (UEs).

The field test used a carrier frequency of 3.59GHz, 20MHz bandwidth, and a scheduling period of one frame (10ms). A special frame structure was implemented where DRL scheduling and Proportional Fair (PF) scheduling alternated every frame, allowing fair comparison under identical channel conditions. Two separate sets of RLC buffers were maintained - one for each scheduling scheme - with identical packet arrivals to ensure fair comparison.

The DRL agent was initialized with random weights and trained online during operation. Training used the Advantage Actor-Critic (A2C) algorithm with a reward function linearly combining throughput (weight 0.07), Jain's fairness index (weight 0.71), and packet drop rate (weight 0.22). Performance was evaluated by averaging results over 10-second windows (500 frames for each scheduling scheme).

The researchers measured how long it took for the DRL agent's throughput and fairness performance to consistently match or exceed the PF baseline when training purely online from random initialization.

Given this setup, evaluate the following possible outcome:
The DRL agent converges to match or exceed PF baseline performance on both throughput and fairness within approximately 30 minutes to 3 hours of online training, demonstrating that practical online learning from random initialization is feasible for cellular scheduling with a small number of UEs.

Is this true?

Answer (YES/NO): NO